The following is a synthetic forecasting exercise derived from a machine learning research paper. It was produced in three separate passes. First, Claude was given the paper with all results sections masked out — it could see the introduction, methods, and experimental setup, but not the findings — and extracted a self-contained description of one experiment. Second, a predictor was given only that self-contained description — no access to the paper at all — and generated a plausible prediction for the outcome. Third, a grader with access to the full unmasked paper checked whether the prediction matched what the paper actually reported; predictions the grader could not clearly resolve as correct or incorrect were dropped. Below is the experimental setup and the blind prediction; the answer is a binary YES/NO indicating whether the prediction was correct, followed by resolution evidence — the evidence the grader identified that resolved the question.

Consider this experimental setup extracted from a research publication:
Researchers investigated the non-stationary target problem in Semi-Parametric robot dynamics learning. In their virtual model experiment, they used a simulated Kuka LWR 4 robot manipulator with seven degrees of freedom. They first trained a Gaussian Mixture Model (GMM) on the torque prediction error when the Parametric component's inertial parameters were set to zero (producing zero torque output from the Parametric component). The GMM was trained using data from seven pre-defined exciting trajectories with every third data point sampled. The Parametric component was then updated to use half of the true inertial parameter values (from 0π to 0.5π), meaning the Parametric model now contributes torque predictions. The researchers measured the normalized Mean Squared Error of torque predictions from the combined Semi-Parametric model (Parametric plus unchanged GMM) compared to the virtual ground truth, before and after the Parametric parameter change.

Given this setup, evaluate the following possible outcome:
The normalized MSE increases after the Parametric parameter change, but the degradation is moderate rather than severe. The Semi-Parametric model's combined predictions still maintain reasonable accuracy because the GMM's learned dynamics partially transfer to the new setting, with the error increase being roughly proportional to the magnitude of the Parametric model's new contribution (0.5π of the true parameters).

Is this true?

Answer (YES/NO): NO